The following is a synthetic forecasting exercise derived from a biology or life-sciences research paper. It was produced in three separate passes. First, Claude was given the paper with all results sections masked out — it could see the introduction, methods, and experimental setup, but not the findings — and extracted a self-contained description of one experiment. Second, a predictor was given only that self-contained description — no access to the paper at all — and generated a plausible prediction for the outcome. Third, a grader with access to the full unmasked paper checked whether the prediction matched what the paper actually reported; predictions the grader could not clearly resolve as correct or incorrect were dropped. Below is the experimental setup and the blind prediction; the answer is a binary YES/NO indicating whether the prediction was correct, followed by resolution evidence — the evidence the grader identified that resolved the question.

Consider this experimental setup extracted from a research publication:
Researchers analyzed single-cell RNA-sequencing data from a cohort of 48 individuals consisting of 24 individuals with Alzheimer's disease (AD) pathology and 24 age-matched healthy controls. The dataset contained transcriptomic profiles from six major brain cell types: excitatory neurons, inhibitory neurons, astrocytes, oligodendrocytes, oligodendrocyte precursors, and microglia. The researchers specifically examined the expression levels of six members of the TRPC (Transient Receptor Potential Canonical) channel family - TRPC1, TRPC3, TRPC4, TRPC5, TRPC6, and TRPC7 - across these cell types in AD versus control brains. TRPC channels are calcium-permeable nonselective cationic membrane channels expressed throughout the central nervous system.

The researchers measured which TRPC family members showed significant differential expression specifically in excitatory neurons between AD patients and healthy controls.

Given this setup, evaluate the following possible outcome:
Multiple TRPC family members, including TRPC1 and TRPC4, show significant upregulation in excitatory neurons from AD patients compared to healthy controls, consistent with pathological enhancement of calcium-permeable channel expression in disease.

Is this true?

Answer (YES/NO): NO